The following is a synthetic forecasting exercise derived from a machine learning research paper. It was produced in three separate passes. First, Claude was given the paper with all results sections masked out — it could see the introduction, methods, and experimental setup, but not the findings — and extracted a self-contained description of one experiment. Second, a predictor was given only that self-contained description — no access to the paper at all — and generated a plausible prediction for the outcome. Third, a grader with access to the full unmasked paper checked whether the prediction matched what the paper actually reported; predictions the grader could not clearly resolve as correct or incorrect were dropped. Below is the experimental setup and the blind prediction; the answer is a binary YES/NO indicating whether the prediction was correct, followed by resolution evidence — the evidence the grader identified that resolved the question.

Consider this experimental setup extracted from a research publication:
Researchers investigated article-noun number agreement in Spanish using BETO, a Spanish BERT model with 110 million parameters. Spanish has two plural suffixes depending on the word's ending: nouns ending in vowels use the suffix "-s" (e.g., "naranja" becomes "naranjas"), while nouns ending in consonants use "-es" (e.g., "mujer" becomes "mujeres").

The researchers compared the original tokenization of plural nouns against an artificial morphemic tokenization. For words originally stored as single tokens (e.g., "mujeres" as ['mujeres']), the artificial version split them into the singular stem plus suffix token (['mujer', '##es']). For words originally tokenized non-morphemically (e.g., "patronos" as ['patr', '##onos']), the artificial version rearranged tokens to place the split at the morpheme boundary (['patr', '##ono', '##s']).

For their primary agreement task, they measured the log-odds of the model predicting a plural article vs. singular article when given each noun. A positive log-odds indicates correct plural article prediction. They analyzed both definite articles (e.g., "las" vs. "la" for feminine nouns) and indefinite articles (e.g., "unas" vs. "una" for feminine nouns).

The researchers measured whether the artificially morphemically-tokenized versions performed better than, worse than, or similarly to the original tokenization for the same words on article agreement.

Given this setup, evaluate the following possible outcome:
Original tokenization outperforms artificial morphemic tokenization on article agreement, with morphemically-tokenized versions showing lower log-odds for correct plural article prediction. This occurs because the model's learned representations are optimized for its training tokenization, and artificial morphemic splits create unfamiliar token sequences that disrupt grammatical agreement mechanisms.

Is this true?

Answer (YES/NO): YES